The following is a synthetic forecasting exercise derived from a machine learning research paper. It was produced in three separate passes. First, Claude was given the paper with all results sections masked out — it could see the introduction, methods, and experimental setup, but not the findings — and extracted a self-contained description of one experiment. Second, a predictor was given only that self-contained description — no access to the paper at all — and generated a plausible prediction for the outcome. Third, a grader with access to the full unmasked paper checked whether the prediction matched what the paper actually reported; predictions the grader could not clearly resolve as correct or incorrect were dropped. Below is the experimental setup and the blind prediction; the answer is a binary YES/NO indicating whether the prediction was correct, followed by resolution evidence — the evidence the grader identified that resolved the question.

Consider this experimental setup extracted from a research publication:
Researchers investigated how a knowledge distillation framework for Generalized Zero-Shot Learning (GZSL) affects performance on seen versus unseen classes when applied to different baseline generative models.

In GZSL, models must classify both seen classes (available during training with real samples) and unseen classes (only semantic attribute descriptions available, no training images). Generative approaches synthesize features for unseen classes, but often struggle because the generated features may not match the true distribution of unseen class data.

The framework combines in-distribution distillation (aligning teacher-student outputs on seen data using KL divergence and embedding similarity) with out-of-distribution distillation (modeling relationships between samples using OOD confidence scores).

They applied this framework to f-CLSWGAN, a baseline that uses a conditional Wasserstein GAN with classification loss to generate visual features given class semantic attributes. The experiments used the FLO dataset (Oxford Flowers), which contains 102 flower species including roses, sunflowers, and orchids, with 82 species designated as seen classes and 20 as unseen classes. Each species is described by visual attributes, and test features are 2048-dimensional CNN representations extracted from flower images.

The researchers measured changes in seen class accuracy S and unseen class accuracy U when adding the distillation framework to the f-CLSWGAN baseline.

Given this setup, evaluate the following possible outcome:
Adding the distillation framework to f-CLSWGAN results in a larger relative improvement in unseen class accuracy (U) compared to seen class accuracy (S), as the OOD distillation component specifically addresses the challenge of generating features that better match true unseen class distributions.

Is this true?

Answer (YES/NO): NO